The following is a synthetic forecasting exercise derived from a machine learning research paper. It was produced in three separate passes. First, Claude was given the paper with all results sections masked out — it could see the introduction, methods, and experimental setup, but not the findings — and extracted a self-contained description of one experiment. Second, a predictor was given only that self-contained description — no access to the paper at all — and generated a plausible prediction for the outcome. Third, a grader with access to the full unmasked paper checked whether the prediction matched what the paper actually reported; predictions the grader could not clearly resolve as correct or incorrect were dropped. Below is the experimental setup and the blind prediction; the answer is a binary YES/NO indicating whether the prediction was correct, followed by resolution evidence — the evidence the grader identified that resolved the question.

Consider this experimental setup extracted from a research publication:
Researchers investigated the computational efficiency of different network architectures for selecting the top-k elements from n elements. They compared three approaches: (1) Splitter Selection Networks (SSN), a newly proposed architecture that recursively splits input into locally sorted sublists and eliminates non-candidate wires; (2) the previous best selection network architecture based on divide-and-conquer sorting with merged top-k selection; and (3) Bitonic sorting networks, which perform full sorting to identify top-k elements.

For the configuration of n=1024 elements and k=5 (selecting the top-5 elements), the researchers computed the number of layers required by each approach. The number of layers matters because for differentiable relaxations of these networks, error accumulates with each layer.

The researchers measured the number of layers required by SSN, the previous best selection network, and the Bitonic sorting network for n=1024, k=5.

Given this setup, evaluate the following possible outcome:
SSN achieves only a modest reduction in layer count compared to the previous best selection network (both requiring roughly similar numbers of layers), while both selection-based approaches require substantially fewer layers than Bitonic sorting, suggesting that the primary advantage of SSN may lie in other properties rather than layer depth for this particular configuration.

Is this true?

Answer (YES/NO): NO